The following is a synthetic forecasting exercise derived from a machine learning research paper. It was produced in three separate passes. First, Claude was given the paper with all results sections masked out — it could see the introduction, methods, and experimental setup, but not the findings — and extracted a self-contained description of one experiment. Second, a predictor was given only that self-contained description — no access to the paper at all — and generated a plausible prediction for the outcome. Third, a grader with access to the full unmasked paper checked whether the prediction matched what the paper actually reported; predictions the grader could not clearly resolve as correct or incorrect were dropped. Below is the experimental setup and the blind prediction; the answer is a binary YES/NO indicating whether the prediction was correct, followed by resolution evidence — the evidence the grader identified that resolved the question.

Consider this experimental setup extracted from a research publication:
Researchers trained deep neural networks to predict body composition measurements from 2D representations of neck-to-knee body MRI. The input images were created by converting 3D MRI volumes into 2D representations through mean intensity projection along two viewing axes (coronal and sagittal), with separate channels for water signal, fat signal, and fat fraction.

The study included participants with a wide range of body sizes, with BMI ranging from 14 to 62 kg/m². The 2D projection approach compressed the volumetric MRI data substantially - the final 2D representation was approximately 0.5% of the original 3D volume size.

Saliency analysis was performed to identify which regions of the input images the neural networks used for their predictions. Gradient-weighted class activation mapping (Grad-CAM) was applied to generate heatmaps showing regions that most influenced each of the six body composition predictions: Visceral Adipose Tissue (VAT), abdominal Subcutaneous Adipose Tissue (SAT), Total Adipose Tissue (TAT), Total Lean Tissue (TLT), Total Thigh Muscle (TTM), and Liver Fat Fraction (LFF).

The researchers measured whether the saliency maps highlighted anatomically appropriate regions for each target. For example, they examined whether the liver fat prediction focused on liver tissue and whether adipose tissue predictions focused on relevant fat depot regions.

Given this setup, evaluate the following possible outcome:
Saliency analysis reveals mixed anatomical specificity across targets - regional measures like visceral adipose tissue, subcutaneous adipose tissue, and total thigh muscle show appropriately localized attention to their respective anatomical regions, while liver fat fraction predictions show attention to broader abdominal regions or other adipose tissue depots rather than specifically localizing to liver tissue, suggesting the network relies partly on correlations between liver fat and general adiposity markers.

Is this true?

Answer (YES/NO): NO